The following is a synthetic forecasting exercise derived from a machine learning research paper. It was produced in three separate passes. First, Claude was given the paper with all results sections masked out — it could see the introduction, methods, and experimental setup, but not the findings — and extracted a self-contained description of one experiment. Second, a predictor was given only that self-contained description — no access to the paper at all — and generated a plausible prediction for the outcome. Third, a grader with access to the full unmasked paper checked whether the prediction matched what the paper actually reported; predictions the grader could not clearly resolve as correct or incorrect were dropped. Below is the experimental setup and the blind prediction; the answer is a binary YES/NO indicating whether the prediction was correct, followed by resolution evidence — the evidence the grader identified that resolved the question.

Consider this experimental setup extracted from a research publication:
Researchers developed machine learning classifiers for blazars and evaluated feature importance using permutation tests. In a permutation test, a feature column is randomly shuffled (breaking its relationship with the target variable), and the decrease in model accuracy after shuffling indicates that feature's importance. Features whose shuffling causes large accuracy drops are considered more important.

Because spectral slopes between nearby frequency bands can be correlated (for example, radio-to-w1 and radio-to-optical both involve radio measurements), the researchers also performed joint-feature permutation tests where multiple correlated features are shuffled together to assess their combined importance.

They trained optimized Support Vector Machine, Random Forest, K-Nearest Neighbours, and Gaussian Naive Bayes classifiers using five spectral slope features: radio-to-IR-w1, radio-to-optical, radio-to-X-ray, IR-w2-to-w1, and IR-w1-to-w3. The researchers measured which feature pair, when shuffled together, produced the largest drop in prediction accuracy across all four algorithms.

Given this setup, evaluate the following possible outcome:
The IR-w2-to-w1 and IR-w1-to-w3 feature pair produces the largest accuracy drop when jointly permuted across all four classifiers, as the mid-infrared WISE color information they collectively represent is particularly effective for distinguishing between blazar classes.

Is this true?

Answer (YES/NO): NO